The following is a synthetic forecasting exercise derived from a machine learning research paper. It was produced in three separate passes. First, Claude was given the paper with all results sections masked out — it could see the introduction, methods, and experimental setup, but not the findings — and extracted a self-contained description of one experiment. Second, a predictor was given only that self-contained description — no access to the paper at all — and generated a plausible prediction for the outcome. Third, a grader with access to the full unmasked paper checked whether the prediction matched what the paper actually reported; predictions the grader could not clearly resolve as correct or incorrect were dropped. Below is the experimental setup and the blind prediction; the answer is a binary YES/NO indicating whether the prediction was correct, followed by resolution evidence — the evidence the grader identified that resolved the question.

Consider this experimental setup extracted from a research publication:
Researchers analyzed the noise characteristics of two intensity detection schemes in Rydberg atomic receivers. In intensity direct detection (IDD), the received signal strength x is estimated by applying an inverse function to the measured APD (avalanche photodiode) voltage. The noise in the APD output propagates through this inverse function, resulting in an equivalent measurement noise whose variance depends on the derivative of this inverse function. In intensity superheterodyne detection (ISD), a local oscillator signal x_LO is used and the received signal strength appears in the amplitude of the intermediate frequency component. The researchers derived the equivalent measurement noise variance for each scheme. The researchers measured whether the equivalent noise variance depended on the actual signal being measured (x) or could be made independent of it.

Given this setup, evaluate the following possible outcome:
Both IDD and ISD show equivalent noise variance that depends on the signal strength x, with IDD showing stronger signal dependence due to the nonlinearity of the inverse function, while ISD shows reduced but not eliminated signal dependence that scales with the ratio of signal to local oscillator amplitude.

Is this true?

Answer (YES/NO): NO